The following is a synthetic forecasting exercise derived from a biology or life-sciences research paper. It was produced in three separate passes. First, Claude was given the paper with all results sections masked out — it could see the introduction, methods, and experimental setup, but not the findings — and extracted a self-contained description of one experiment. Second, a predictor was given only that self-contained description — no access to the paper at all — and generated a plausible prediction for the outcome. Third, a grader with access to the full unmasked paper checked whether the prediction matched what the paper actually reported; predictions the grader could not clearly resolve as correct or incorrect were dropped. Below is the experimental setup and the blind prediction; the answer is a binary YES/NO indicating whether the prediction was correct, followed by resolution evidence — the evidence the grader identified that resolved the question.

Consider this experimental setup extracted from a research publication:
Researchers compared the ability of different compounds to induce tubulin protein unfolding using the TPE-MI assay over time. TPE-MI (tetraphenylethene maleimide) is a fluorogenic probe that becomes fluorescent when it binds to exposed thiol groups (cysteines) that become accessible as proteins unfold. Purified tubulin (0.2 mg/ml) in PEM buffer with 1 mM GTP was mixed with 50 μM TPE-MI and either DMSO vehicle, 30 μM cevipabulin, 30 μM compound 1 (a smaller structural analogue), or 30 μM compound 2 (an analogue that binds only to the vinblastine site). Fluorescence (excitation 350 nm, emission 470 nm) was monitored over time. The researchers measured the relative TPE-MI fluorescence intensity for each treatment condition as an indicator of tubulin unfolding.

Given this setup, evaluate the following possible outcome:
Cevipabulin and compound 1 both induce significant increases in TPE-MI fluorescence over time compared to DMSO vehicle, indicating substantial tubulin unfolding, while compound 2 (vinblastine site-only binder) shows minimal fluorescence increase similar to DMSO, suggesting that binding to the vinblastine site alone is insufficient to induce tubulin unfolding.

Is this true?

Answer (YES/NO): YES